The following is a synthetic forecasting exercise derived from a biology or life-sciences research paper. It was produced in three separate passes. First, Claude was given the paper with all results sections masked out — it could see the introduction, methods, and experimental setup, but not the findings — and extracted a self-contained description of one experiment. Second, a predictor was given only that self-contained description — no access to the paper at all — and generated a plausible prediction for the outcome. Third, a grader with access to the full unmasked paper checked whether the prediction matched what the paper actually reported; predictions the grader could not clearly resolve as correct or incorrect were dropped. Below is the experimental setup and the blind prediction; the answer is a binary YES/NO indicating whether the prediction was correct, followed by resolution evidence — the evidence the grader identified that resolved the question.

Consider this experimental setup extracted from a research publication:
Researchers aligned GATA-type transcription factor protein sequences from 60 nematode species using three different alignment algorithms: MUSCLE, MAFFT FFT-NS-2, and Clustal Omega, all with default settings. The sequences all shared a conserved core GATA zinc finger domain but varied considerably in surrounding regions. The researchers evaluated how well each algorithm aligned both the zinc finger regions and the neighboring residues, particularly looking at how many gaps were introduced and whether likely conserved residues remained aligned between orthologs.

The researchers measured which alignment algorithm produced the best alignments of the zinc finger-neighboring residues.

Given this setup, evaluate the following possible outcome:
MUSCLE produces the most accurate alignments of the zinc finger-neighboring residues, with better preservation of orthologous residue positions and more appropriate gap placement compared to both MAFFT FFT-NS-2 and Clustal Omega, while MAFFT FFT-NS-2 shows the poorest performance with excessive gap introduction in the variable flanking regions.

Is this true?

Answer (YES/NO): YES